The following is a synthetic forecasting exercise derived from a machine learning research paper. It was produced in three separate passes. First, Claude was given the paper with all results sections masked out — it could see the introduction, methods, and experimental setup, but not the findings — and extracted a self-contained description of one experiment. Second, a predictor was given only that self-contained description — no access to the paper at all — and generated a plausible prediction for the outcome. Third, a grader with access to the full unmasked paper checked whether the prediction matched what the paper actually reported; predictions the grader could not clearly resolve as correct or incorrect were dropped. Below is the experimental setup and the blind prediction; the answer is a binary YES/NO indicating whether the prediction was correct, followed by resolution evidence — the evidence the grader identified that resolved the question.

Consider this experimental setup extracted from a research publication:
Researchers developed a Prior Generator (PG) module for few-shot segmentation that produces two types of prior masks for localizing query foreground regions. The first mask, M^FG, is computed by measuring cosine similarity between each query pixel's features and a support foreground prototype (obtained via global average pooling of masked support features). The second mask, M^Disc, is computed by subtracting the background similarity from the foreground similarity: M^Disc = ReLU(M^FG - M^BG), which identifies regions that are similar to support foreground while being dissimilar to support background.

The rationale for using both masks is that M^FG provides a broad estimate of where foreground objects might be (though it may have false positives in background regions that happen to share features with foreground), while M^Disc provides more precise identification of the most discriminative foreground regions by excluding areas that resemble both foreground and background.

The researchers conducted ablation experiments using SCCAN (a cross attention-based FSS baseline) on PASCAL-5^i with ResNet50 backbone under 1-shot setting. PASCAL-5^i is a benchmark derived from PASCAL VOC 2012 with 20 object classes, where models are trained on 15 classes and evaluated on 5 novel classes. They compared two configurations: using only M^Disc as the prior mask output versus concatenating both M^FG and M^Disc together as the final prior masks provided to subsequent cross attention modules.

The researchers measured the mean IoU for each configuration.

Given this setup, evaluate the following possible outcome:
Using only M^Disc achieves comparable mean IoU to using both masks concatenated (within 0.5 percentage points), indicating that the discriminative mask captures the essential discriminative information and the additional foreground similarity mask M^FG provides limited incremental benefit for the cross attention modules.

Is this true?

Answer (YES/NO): YES